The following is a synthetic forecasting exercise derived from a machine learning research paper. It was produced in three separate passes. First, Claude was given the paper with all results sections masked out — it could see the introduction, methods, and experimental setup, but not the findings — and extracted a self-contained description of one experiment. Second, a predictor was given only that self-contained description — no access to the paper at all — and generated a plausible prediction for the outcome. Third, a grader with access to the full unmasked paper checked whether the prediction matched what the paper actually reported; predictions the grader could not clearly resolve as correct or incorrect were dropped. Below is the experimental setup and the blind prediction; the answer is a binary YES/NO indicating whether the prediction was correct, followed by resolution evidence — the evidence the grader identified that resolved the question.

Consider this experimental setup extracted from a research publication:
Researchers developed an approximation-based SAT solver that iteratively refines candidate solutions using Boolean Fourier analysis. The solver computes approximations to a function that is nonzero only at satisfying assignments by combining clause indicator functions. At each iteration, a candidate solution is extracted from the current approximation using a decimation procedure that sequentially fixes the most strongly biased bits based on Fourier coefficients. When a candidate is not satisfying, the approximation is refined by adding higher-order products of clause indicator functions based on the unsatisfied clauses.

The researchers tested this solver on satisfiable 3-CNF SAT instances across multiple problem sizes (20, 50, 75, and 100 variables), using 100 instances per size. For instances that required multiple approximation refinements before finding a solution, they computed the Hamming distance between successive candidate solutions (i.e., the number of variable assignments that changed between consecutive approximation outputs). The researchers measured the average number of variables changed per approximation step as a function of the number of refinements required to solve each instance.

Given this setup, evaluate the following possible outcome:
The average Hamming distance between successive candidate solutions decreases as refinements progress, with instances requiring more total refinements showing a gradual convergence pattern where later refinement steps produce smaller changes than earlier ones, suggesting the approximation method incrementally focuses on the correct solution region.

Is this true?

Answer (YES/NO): NO